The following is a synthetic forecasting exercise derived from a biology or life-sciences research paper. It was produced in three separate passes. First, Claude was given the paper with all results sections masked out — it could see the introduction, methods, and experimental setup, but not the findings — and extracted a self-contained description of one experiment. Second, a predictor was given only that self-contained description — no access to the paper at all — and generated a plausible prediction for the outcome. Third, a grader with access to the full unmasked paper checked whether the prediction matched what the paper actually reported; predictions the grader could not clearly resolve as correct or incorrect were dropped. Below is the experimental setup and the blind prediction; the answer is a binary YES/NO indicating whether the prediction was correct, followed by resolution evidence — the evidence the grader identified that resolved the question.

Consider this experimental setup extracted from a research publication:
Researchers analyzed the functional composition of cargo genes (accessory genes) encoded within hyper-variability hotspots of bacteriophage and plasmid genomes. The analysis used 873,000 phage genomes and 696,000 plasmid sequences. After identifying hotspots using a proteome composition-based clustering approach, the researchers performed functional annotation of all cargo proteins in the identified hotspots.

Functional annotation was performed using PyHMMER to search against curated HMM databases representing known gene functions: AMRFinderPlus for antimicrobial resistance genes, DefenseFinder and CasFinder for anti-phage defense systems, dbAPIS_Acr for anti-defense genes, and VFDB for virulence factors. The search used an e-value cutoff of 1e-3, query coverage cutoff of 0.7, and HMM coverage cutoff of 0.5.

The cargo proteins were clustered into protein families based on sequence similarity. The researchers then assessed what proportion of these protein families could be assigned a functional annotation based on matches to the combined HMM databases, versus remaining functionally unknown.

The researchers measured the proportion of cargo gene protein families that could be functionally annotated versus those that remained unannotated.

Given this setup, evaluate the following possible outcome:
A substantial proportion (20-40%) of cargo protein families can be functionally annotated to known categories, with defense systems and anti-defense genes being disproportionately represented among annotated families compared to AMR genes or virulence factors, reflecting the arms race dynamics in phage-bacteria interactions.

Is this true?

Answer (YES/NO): NO